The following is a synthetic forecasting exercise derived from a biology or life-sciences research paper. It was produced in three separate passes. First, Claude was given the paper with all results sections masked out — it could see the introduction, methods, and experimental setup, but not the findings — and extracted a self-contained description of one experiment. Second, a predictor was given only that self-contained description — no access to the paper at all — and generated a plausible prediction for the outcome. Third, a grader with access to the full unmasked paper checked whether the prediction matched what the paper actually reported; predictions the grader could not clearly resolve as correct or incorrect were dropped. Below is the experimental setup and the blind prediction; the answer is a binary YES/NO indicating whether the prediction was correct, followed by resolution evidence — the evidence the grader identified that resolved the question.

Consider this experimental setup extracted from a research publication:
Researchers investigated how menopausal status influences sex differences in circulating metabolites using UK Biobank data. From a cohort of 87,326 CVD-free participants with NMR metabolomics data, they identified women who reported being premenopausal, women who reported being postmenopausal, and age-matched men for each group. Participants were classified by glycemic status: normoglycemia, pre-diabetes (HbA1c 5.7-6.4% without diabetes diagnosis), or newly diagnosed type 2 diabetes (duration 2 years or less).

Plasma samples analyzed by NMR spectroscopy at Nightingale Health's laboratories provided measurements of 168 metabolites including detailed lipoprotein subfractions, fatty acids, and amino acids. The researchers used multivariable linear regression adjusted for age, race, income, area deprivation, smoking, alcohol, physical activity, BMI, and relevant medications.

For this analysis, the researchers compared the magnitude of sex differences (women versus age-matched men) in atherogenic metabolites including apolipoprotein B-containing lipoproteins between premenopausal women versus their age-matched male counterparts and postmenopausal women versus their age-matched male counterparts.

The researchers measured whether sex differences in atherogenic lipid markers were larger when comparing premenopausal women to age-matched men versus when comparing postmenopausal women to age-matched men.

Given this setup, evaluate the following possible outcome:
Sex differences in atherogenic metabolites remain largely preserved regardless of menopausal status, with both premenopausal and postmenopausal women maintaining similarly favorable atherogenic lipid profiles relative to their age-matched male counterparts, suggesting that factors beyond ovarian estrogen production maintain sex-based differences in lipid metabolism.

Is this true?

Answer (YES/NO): NO